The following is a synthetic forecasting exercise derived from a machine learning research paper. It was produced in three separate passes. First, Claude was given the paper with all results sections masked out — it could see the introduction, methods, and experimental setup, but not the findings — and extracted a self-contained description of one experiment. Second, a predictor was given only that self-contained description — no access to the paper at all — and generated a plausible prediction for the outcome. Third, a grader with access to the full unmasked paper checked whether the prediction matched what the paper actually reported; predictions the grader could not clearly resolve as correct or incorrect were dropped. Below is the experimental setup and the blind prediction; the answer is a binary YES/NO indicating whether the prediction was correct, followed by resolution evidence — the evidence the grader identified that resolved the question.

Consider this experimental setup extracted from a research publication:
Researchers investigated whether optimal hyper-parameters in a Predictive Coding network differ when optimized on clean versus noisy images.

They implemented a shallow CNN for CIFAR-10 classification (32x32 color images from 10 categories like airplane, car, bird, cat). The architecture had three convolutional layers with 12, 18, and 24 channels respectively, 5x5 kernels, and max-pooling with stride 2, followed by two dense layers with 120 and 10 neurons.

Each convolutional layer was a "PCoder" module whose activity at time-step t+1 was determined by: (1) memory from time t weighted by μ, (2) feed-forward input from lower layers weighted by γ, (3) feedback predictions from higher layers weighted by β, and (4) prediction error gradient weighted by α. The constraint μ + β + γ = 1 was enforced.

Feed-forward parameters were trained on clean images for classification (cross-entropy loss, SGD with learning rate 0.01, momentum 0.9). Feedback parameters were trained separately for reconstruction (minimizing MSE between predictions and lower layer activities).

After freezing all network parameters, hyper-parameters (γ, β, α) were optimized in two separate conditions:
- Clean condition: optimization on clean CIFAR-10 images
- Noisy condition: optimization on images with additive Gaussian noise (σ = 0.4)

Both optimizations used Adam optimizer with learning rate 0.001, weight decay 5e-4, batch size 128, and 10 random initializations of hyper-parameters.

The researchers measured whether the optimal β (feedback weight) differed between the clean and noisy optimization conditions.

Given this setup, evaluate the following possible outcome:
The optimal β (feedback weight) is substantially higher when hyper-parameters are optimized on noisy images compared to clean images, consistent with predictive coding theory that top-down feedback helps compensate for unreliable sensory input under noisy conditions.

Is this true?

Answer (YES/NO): YES